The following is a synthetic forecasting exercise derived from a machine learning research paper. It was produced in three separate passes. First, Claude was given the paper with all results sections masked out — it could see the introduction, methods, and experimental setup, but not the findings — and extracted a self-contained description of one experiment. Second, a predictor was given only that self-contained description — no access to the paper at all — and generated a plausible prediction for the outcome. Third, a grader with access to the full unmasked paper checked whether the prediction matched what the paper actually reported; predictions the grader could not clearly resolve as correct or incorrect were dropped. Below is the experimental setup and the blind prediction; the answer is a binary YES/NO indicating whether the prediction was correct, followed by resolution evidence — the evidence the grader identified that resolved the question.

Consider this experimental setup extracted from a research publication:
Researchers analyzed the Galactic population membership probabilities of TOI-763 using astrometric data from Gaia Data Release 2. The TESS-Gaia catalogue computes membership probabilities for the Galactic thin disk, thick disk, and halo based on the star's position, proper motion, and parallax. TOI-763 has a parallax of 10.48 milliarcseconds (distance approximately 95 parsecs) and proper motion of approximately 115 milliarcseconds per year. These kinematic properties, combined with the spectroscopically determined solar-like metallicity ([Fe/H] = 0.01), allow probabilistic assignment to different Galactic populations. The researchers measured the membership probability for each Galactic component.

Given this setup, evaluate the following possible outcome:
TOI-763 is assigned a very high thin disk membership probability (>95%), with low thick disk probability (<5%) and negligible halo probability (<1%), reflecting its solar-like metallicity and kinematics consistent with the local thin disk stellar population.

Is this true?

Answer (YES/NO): YES